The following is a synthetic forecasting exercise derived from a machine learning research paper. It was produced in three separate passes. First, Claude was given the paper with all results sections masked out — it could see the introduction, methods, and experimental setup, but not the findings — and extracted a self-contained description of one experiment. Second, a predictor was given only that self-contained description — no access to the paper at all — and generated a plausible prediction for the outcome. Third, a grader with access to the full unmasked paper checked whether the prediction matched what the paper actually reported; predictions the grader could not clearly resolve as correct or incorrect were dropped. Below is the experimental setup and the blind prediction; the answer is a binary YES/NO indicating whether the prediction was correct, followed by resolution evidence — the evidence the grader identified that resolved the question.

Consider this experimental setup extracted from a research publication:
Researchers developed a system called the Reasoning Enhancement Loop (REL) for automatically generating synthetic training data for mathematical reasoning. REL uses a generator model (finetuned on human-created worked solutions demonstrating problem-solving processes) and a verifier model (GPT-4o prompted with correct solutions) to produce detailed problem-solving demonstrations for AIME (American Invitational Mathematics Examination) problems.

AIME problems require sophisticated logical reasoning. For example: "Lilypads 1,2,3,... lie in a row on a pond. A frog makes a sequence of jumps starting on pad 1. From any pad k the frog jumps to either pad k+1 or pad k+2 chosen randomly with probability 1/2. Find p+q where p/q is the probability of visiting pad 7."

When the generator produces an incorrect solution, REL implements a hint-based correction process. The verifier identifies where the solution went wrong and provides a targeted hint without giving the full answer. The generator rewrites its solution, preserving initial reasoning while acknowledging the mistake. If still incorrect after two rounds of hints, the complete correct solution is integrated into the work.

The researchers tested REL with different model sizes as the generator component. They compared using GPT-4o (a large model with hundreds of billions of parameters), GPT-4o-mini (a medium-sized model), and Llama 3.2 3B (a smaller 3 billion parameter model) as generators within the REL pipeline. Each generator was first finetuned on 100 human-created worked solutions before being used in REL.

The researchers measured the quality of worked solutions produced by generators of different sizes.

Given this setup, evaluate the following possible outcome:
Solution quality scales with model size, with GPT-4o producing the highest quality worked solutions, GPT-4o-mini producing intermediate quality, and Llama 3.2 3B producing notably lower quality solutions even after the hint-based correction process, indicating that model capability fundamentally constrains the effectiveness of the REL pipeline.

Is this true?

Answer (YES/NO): NO